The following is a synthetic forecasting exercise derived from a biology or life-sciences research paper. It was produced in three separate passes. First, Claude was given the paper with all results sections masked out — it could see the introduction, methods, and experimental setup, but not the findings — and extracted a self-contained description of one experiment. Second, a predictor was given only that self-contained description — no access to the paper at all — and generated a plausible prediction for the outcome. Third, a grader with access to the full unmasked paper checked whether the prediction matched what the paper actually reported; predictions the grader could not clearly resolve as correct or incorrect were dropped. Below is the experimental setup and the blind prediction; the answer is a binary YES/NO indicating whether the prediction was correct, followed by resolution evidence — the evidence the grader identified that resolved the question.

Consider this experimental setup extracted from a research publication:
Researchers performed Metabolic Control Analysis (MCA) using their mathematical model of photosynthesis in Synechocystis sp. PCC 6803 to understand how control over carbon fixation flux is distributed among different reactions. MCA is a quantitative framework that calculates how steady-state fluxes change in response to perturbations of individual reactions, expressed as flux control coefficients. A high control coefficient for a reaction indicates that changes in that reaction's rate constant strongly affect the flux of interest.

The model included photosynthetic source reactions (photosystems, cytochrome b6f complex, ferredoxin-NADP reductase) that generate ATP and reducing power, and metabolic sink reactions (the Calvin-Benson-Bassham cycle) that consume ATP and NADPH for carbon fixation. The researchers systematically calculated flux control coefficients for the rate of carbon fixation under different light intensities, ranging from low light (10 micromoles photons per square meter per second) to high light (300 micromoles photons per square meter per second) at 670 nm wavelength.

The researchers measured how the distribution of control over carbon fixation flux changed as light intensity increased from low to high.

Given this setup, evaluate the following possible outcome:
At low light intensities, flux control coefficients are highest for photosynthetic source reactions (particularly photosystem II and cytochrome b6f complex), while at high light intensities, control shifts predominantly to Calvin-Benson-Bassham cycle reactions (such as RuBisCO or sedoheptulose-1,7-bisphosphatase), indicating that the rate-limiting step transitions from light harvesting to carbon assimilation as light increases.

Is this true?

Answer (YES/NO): YES